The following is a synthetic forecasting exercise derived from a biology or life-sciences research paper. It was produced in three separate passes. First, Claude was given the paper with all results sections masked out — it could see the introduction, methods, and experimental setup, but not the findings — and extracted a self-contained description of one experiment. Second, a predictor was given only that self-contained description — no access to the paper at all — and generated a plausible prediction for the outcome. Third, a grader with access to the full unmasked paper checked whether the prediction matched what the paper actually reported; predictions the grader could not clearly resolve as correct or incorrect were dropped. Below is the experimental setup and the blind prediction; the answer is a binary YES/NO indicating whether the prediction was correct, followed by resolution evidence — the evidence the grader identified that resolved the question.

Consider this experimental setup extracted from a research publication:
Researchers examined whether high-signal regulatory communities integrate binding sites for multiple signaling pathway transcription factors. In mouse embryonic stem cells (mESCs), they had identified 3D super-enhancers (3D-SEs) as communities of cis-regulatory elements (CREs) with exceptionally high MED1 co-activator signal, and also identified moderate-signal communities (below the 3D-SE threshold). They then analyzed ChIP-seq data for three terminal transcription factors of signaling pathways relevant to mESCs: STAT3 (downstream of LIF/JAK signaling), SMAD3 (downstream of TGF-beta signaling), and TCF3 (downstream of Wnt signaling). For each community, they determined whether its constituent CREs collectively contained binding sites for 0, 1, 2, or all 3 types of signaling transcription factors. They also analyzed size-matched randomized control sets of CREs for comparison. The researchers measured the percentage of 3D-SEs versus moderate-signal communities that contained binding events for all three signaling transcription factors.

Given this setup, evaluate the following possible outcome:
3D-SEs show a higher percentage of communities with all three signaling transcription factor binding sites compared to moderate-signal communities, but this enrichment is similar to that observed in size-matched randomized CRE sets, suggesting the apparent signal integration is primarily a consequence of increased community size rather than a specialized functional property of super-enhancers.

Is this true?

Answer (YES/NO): NO